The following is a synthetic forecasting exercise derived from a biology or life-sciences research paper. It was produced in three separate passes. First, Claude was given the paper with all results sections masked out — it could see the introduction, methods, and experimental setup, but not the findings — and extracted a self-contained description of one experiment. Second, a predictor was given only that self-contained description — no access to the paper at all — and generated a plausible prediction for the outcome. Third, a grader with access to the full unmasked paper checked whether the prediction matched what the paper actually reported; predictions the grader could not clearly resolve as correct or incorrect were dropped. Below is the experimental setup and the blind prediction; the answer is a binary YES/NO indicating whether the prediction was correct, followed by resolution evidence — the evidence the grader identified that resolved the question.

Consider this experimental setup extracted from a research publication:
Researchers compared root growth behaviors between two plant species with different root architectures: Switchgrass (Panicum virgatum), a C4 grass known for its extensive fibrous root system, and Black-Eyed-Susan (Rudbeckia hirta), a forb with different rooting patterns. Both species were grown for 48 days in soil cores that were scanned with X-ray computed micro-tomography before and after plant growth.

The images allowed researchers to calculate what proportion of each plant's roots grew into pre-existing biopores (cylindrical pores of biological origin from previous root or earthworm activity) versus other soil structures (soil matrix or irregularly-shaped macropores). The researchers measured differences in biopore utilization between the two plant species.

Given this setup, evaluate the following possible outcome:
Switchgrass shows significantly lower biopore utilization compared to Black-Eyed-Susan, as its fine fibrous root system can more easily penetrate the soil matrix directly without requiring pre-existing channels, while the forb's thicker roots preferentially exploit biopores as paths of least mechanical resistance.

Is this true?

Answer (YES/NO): NO